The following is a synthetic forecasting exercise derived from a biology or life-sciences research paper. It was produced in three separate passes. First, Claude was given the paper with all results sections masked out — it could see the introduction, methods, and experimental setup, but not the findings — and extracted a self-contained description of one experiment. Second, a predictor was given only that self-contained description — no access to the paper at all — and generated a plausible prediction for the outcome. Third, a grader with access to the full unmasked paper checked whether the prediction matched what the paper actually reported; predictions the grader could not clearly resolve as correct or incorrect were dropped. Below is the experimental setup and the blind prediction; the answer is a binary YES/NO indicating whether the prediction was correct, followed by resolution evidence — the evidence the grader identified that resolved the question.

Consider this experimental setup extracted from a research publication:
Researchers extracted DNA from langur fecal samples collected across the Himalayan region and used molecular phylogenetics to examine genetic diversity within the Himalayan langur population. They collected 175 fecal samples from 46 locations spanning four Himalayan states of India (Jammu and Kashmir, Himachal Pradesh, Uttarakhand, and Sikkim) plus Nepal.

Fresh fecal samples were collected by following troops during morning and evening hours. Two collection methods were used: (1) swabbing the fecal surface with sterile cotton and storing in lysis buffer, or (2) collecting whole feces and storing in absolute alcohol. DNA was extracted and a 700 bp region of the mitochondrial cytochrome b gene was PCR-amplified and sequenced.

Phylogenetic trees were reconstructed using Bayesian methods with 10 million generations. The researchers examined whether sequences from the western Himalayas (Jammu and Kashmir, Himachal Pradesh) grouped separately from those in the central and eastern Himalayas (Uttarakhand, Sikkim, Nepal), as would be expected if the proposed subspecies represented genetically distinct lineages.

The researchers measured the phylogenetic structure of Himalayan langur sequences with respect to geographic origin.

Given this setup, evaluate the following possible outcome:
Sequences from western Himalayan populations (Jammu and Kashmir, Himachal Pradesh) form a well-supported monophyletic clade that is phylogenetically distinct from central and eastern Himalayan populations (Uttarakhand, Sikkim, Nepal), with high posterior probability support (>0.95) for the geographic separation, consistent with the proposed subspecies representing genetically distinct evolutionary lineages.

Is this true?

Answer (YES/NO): NO